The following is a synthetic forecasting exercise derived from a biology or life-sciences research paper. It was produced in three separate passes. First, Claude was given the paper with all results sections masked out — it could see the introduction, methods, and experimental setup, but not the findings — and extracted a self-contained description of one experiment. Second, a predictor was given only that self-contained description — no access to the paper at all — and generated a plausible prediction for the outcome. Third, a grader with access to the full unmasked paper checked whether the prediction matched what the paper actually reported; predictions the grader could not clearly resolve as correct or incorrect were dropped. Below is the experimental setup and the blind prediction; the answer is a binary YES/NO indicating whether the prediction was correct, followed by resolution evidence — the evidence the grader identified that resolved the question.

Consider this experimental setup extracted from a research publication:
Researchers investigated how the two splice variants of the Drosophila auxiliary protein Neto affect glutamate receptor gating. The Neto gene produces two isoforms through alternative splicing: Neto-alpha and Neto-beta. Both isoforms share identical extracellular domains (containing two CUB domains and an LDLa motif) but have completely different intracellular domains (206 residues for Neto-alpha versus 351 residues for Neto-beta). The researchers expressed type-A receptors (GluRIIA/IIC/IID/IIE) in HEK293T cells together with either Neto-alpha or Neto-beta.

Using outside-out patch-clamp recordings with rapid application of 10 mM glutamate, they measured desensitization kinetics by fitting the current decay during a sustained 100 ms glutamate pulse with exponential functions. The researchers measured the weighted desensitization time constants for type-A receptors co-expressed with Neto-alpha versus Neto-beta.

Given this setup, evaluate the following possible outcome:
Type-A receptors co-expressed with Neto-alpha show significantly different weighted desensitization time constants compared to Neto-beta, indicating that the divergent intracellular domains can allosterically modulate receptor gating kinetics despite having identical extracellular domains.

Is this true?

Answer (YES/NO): YES